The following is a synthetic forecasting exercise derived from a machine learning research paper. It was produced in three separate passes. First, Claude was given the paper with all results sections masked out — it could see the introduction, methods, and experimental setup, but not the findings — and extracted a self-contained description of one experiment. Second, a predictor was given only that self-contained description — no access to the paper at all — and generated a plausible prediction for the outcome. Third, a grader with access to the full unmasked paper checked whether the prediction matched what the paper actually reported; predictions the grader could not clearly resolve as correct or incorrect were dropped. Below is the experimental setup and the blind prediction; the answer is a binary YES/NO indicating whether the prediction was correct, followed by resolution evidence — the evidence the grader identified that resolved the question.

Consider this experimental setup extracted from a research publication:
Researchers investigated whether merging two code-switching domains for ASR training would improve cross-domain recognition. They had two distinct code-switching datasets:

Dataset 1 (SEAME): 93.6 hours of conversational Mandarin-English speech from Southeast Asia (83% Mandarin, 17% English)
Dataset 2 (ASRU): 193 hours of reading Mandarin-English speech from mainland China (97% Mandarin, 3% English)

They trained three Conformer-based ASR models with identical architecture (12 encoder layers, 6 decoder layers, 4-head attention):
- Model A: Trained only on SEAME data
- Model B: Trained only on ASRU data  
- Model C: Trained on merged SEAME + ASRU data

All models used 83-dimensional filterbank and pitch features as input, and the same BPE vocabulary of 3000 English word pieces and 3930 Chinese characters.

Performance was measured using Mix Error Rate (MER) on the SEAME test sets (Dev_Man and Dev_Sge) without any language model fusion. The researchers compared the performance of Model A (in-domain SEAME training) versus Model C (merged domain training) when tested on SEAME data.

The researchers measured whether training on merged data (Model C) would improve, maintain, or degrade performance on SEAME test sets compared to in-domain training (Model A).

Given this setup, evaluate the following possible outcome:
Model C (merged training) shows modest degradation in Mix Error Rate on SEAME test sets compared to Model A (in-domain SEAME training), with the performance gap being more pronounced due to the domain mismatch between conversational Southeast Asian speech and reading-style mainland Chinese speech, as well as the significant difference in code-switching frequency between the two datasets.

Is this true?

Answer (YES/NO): NO